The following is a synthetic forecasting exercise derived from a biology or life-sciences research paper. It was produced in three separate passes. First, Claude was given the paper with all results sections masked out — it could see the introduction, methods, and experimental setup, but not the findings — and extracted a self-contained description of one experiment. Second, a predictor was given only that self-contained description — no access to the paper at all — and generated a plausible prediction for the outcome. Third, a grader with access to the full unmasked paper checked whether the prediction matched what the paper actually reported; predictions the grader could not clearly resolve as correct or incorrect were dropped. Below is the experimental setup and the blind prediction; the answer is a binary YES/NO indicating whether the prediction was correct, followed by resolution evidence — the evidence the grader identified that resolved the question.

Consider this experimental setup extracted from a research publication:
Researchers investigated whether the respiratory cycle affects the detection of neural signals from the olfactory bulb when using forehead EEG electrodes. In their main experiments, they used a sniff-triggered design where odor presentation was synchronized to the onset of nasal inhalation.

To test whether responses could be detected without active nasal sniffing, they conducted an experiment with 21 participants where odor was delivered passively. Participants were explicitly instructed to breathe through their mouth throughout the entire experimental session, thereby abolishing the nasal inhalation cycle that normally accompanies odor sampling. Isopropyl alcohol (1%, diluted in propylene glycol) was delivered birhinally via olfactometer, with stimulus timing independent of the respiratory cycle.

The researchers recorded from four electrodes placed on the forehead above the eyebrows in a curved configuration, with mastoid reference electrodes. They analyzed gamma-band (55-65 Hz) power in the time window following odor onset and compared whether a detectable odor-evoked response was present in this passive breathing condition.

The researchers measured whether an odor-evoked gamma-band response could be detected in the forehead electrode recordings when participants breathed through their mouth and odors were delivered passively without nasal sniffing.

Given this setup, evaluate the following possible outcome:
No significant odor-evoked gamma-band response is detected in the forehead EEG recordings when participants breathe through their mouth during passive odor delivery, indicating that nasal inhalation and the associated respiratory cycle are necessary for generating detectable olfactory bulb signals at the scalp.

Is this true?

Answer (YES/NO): NO